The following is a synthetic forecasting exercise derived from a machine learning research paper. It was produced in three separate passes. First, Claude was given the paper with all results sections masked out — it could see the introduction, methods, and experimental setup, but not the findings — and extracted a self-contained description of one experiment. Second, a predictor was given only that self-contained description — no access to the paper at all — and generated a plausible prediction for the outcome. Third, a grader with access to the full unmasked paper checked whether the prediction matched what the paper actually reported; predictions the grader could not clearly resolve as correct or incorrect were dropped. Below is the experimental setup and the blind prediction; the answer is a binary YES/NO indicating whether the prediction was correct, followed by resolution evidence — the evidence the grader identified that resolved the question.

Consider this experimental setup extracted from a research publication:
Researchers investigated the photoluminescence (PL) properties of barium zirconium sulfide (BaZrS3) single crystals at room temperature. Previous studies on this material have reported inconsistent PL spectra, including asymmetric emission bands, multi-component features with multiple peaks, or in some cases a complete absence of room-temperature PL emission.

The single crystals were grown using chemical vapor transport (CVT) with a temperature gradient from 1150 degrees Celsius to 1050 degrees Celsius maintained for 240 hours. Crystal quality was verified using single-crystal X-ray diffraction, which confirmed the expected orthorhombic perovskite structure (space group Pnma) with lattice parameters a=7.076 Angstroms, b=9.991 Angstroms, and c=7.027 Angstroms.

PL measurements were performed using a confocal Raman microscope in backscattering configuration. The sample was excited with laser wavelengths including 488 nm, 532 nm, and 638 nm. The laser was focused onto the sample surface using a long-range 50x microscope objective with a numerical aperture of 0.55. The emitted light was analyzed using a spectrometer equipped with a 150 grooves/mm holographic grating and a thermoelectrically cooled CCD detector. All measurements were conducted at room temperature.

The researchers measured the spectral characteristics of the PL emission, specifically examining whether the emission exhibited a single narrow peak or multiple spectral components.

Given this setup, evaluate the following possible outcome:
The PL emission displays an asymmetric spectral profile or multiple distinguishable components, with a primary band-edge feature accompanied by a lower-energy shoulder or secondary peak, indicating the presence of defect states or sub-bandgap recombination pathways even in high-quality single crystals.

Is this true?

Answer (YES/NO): NO